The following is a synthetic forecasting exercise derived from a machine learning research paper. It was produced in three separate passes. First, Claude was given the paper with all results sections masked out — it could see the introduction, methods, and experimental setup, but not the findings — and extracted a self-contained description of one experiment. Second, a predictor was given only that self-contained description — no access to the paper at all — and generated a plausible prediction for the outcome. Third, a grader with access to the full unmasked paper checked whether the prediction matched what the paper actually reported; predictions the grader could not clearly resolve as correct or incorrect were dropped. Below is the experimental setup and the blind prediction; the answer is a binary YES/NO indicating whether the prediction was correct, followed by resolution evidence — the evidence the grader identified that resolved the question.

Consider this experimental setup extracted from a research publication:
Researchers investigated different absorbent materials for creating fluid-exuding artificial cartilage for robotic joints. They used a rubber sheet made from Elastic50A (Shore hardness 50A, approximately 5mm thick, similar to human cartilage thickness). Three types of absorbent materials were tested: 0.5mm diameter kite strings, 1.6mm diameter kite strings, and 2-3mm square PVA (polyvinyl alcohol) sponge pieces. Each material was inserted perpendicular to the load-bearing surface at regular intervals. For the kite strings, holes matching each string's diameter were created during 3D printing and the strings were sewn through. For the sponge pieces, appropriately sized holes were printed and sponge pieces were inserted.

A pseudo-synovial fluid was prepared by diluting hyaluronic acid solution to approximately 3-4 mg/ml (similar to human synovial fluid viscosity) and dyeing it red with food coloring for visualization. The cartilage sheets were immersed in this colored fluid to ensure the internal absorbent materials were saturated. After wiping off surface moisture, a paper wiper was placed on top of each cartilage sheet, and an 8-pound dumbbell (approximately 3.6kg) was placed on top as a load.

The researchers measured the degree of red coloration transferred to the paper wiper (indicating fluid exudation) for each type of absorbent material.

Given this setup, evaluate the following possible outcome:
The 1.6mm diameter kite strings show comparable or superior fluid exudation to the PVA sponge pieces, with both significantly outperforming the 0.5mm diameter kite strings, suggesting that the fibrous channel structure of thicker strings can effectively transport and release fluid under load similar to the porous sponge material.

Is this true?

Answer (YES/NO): NO